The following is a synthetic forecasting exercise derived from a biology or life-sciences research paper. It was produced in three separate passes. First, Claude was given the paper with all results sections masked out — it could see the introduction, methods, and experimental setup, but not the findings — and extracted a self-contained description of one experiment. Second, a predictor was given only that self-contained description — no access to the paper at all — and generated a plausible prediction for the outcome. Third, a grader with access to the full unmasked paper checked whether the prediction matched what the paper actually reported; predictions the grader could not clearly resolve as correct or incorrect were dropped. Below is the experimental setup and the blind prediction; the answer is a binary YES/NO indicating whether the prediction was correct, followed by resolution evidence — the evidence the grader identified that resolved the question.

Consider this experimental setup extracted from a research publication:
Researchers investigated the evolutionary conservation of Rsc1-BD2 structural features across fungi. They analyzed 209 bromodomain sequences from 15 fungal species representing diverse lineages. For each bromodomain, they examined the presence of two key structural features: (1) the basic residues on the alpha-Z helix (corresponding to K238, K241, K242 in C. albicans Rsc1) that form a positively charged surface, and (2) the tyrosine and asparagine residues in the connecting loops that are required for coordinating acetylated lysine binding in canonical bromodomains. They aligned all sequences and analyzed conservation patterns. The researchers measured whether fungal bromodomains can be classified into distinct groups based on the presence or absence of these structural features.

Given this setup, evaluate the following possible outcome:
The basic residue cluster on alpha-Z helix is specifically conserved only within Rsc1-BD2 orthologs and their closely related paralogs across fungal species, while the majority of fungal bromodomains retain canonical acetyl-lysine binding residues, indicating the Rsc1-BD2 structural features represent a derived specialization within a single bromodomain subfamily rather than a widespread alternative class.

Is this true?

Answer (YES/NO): NO